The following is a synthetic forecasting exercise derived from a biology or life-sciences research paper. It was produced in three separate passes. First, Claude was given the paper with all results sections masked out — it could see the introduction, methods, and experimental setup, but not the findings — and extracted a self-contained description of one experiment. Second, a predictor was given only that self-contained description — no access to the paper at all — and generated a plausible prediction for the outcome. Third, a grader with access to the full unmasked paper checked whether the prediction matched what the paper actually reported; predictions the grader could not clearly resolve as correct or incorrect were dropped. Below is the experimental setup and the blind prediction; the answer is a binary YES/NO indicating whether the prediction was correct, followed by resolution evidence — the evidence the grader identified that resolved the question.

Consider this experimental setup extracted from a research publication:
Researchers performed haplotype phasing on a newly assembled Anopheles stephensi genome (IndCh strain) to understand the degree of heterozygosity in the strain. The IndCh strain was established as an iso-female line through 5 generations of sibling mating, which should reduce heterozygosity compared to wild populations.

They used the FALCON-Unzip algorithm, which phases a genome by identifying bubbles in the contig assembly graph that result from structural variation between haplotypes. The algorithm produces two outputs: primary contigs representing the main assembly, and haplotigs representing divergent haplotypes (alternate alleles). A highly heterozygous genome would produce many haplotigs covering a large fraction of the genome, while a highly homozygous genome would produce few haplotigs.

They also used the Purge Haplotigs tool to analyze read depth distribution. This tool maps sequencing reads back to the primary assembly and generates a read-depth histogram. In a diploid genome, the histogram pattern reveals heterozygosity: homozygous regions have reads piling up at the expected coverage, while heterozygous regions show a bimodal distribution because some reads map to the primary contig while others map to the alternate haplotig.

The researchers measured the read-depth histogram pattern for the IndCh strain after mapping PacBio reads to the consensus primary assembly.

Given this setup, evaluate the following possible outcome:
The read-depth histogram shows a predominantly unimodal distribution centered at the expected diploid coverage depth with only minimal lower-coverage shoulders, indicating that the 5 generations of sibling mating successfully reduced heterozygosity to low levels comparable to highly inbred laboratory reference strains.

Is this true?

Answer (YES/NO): YES